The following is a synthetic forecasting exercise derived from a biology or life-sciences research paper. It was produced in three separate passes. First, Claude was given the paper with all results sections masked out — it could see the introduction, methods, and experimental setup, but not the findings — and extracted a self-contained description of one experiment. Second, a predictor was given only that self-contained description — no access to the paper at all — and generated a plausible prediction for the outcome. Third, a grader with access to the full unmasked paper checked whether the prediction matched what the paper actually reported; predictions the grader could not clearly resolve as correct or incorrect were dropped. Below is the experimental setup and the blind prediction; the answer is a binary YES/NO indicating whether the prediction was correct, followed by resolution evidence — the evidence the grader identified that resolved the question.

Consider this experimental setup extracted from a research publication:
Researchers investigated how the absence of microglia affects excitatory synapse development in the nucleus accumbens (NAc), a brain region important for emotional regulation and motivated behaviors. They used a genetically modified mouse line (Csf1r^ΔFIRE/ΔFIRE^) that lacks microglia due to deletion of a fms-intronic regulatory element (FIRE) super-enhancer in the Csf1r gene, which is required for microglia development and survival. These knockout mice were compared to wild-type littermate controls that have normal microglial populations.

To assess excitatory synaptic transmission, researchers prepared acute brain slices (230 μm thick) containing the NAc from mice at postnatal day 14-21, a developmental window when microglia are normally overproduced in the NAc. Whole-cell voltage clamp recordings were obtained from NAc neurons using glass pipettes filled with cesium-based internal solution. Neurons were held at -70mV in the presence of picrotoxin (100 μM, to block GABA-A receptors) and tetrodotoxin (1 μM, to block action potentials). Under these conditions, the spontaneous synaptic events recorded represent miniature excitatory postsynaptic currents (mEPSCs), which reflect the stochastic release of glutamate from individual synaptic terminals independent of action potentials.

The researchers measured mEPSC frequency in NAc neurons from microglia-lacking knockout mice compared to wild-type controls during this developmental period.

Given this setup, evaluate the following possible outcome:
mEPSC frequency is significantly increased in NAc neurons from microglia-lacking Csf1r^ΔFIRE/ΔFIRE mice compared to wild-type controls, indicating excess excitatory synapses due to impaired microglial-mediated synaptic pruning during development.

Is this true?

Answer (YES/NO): NO